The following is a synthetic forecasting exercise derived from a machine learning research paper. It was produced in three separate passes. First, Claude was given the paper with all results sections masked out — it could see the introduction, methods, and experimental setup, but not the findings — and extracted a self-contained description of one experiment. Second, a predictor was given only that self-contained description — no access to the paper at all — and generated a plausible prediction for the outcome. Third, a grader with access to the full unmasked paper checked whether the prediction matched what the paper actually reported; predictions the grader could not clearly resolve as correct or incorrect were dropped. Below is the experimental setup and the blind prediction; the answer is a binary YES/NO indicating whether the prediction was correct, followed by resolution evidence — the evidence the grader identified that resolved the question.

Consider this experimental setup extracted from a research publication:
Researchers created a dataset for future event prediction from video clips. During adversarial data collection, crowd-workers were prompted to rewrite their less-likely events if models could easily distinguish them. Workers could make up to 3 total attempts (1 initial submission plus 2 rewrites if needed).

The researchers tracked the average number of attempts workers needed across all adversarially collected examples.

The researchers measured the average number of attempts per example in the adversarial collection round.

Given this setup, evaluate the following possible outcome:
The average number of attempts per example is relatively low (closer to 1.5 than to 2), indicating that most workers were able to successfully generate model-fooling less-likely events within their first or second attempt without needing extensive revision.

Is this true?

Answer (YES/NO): NO